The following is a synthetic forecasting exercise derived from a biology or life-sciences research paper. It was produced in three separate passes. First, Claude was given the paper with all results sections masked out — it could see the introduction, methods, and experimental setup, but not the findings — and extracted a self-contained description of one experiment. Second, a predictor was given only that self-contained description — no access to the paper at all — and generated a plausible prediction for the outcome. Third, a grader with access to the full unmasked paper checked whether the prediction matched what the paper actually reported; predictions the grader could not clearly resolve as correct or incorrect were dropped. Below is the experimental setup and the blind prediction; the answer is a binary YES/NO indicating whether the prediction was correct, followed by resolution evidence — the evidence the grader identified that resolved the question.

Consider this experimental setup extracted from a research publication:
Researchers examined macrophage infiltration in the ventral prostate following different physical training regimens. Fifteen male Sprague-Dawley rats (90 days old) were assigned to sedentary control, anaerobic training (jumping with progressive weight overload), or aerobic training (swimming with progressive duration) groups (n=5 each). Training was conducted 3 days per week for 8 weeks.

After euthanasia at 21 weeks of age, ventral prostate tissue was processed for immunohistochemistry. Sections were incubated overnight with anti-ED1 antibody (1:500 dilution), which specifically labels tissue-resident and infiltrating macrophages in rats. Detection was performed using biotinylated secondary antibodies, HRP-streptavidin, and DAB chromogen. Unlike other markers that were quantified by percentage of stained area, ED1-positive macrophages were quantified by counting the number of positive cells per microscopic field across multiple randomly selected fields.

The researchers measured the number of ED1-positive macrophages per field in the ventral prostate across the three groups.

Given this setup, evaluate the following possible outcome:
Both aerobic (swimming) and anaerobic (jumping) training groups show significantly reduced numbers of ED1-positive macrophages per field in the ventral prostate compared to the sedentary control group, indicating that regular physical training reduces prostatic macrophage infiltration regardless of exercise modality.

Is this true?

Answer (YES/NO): NO